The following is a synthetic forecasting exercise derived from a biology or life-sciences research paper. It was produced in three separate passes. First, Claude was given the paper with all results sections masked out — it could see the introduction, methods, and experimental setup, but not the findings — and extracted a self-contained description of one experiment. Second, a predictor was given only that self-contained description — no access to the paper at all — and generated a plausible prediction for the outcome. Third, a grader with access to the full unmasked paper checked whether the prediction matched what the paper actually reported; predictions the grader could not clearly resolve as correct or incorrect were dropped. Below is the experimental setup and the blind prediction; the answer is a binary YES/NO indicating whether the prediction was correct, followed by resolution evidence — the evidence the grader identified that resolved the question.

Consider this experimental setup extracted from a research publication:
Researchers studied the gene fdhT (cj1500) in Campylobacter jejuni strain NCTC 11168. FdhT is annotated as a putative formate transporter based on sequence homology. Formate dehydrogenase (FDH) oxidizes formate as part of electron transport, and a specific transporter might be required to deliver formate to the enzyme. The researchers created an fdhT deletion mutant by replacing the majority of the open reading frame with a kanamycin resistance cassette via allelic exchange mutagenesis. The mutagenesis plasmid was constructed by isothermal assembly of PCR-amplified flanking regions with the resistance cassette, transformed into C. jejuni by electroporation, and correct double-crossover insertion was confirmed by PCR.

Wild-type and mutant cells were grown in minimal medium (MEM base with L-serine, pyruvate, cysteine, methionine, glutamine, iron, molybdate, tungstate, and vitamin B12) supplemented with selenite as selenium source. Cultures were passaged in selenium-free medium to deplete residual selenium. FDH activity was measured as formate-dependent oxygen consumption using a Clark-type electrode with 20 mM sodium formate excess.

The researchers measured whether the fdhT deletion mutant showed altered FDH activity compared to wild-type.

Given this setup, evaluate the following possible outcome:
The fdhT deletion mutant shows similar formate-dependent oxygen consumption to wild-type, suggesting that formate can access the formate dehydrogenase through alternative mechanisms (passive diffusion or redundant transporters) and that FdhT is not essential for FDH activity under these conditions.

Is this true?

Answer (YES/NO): NO